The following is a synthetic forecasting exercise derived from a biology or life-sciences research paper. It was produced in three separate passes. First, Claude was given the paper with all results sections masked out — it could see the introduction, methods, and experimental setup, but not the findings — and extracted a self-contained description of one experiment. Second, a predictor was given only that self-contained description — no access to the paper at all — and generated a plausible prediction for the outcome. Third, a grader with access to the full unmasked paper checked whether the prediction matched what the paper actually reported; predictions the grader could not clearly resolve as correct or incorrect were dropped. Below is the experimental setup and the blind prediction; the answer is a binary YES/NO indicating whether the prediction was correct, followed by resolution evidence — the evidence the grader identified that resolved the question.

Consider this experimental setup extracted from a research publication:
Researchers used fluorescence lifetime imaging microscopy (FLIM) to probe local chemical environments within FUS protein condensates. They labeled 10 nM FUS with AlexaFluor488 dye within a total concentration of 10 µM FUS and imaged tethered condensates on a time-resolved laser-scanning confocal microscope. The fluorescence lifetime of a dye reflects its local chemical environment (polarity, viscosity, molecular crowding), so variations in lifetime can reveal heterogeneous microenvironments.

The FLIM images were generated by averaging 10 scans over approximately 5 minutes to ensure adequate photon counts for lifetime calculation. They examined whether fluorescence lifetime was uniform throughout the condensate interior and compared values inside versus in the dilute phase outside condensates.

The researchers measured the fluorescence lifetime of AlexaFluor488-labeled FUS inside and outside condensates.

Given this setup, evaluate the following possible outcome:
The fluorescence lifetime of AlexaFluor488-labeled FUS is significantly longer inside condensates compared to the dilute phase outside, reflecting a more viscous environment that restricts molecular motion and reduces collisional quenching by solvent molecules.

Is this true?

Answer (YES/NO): NO